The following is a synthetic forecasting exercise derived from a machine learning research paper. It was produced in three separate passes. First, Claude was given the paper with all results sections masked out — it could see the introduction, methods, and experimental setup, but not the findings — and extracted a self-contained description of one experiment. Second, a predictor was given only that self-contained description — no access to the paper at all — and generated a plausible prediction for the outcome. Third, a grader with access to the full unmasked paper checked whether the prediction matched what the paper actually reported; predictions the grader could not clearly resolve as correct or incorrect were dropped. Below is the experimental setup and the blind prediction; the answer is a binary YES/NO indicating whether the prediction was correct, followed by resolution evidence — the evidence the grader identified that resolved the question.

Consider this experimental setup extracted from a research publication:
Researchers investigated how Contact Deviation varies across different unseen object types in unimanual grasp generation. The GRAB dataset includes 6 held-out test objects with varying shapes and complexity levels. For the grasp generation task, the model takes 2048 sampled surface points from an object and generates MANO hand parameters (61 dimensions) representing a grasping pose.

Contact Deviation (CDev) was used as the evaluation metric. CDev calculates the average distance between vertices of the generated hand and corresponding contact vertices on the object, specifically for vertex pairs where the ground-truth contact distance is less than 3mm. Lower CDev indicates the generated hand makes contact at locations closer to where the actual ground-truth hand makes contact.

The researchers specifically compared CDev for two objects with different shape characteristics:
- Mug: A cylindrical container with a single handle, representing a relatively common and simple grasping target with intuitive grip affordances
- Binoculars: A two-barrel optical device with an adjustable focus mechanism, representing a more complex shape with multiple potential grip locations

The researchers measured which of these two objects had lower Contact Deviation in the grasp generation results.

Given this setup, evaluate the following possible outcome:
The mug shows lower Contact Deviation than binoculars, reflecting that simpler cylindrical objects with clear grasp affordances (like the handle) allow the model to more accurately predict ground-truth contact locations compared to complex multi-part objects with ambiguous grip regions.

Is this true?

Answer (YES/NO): NO